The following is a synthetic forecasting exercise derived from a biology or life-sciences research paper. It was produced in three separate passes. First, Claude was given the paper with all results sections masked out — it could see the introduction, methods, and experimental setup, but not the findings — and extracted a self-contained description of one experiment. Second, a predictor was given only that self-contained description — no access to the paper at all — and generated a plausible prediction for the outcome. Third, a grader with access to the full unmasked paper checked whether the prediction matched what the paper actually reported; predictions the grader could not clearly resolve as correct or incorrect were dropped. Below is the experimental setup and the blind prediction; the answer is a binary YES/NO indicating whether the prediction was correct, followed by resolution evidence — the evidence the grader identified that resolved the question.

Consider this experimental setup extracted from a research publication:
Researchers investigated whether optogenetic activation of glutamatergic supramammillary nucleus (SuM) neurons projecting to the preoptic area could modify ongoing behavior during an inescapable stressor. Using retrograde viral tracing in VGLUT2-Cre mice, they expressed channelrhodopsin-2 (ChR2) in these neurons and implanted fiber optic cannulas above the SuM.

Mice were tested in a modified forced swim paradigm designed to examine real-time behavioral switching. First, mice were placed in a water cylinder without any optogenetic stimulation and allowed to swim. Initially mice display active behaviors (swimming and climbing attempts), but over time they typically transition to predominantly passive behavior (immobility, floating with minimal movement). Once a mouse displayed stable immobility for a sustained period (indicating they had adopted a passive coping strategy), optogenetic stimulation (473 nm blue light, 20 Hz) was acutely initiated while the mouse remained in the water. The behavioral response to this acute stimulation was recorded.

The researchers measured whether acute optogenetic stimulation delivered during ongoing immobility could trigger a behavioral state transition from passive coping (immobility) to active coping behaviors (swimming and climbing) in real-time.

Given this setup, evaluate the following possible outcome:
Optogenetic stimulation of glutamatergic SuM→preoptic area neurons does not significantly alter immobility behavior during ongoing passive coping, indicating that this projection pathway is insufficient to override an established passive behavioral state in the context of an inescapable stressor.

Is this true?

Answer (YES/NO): NO